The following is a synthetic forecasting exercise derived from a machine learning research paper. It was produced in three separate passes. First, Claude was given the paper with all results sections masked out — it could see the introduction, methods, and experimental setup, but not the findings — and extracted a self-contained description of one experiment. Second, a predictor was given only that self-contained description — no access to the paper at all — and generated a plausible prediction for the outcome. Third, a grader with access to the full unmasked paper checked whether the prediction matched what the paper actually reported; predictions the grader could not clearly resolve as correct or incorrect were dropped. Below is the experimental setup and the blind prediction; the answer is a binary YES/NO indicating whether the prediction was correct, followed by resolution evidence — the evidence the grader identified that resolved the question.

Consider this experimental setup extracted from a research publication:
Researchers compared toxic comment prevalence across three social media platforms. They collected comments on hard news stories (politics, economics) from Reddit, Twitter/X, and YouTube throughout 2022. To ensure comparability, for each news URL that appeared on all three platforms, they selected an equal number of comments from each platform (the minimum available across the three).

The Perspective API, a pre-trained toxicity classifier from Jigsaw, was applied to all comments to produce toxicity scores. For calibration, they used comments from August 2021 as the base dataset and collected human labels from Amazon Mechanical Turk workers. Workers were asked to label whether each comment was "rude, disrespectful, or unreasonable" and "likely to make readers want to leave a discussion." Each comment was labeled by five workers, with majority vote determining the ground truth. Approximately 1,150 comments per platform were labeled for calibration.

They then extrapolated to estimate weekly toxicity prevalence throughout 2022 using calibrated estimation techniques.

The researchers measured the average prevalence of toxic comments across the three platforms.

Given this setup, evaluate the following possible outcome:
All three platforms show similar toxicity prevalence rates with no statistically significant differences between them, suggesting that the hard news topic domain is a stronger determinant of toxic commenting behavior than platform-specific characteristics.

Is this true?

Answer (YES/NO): NO